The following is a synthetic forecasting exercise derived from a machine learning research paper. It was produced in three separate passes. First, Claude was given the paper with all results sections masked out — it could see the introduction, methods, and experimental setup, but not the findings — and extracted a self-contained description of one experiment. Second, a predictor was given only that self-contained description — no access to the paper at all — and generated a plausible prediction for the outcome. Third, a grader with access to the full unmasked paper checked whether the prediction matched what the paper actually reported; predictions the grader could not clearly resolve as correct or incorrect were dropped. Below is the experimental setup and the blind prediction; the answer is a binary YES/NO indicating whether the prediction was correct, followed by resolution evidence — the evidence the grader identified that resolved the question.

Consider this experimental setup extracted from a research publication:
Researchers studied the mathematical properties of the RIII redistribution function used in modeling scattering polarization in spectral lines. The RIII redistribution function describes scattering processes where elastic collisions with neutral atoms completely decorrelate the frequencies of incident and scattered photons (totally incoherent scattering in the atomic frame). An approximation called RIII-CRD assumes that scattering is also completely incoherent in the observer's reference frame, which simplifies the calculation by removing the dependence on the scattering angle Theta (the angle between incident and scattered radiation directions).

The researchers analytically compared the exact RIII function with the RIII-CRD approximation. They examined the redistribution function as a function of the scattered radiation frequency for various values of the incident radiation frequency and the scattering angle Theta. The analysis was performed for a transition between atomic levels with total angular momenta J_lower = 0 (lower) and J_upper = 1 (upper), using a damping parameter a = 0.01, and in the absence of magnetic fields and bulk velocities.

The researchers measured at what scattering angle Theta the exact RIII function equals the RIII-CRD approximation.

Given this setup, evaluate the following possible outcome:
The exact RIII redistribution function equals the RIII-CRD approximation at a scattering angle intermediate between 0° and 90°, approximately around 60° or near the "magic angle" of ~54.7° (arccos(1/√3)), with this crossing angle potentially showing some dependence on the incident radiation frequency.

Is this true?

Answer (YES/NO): NO